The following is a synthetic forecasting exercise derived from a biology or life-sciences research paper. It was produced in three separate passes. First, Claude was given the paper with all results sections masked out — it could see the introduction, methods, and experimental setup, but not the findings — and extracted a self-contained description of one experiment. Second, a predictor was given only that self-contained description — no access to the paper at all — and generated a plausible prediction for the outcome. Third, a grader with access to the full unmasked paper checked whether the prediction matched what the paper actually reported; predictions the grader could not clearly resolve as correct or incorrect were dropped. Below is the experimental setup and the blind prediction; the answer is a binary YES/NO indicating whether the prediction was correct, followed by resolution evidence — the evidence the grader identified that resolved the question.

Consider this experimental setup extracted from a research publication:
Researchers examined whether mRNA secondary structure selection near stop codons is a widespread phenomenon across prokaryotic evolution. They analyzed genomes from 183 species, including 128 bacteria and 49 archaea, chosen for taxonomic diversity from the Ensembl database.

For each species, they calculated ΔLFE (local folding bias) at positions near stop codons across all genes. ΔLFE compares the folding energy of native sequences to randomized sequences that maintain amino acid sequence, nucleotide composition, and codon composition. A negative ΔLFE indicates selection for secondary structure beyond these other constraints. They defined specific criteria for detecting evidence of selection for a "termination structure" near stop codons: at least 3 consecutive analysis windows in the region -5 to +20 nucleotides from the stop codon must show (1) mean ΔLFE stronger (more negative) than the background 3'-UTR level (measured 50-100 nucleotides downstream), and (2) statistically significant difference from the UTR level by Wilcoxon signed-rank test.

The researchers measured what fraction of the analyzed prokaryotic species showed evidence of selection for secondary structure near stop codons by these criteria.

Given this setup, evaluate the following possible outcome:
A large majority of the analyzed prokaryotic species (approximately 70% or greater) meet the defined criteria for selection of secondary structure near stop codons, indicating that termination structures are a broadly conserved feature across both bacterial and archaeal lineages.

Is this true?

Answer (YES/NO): YES